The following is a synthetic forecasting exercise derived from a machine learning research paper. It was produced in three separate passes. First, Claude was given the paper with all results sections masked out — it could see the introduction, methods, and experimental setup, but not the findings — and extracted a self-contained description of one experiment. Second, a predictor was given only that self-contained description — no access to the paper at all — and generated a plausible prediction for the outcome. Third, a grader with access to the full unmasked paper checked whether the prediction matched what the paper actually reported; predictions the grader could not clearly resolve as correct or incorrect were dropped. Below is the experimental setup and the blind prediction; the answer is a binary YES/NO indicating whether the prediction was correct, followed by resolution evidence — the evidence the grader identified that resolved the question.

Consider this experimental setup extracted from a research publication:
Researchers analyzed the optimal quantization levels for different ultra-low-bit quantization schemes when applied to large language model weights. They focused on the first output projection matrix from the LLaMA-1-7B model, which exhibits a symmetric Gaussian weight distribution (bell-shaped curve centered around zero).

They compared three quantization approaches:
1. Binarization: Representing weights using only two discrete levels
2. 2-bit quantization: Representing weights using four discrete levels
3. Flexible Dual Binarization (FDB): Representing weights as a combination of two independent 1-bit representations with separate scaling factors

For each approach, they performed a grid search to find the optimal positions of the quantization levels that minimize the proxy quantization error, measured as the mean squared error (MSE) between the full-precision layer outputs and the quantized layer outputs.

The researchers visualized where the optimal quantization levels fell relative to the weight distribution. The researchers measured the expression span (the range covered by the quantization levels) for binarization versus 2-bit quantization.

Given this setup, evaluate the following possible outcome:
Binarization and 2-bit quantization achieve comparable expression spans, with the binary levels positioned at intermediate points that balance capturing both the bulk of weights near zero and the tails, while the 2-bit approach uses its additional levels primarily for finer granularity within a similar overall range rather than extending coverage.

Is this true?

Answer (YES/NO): NO